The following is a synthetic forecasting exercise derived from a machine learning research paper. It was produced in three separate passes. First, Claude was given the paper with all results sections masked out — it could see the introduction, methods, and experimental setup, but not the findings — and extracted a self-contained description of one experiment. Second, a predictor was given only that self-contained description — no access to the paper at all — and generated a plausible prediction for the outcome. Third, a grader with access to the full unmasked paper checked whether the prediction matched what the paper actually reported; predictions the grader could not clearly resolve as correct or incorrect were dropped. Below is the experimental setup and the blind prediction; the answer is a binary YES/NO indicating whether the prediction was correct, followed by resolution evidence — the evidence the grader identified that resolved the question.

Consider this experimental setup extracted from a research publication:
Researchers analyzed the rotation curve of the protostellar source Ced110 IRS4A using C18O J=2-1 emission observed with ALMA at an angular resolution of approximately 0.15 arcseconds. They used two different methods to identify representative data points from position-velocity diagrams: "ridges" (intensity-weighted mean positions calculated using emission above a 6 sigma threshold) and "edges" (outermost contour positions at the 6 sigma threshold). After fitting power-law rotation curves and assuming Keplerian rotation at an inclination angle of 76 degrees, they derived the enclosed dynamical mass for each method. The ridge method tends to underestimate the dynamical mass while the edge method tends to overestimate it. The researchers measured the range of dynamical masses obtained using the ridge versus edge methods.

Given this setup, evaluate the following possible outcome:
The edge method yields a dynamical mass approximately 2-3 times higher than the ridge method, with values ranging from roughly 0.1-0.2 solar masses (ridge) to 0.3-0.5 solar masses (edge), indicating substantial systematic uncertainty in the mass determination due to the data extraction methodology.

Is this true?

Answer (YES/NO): NO